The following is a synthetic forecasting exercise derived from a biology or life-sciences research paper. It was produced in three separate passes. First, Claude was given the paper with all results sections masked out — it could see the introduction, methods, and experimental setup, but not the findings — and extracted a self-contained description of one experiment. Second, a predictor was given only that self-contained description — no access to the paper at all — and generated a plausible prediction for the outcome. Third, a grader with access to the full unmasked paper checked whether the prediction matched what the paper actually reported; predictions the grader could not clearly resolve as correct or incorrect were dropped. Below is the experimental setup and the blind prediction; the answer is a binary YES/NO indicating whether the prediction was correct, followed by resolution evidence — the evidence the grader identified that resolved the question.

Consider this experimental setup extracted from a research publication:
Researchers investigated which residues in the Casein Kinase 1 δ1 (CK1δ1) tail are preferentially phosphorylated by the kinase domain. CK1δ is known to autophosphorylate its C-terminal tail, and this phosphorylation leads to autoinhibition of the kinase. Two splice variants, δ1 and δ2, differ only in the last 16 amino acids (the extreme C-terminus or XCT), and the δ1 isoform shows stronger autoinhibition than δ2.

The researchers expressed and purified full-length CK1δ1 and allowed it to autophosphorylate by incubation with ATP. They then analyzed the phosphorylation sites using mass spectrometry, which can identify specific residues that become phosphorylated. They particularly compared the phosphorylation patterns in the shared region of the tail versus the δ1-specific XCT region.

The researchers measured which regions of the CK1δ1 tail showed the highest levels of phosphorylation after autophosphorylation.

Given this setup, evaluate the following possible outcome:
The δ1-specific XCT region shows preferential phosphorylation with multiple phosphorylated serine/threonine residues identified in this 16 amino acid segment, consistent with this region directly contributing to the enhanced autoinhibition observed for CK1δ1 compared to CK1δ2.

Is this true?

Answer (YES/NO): YES